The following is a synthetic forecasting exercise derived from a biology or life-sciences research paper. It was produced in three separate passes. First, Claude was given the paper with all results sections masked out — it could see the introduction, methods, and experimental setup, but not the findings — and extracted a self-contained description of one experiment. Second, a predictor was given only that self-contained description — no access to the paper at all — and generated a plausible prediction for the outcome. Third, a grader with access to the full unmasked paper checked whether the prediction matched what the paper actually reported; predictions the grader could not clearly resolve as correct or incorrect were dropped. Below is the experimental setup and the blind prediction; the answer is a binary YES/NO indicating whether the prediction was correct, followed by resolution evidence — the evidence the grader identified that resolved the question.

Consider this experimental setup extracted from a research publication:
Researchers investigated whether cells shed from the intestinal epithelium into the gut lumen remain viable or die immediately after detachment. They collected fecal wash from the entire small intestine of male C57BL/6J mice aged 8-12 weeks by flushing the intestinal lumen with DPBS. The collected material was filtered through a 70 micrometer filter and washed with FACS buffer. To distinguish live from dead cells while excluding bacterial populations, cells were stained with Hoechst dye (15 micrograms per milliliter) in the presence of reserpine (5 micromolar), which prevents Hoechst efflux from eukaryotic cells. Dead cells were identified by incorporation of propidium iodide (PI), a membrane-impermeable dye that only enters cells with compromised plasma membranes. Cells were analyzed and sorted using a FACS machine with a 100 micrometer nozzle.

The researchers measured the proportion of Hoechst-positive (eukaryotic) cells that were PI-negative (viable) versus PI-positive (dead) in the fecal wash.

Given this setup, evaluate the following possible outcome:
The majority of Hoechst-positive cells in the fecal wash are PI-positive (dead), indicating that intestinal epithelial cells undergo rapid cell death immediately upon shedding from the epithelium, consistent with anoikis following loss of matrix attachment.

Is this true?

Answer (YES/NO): NO